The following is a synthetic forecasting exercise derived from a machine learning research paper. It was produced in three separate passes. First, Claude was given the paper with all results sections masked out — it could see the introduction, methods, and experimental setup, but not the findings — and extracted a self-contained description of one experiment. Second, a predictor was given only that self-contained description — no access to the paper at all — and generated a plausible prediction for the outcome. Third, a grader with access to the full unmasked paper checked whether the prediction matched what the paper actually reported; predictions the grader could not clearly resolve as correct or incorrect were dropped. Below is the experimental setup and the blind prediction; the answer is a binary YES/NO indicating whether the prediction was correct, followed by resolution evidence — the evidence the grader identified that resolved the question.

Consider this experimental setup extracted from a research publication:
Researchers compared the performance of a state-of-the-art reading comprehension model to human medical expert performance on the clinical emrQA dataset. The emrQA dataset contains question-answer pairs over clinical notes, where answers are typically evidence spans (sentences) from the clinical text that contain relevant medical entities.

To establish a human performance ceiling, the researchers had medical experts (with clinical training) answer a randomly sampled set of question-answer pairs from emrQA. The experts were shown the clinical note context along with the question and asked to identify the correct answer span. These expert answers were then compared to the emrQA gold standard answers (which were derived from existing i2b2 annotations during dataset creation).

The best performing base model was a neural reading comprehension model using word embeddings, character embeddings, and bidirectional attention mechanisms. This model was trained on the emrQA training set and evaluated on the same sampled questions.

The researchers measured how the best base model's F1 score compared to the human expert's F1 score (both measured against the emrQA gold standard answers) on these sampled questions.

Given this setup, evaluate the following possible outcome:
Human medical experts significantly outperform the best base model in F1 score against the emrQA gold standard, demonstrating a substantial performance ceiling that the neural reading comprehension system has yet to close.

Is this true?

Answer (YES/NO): NO